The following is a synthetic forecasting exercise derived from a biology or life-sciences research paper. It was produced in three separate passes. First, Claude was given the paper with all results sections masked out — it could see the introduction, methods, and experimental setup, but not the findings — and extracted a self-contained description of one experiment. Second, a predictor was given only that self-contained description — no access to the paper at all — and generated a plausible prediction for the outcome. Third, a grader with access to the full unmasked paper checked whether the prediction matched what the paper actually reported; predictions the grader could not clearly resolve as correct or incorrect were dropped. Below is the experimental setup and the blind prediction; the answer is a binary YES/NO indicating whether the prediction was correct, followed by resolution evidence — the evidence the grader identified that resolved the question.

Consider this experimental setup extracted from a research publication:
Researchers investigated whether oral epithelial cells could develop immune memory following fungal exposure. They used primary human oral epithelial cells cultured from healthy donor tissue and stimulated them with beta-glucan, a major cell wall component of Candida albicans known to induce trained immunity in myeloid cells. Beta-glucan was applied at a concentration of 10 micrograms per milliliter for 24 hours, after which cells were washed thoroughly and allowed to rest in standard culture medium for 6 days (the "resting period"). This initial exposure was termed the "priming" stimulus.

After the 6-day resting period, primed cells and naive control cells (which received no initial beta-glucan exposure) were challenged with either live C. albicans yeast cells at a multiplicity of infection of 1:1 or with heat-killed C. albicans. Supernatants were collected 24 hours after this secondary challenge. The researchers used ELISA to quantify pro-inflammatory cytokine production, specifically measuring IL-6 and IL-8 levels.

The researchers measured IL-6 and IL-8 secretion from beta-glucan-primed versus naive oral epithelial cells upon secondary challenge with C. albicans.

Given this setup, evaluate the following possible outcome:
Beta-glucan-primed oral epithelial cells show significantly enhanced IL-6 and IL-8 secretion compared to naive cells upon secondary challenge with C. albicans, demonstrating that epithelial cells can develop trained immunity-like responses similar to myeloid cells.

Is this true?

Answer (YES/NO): YES